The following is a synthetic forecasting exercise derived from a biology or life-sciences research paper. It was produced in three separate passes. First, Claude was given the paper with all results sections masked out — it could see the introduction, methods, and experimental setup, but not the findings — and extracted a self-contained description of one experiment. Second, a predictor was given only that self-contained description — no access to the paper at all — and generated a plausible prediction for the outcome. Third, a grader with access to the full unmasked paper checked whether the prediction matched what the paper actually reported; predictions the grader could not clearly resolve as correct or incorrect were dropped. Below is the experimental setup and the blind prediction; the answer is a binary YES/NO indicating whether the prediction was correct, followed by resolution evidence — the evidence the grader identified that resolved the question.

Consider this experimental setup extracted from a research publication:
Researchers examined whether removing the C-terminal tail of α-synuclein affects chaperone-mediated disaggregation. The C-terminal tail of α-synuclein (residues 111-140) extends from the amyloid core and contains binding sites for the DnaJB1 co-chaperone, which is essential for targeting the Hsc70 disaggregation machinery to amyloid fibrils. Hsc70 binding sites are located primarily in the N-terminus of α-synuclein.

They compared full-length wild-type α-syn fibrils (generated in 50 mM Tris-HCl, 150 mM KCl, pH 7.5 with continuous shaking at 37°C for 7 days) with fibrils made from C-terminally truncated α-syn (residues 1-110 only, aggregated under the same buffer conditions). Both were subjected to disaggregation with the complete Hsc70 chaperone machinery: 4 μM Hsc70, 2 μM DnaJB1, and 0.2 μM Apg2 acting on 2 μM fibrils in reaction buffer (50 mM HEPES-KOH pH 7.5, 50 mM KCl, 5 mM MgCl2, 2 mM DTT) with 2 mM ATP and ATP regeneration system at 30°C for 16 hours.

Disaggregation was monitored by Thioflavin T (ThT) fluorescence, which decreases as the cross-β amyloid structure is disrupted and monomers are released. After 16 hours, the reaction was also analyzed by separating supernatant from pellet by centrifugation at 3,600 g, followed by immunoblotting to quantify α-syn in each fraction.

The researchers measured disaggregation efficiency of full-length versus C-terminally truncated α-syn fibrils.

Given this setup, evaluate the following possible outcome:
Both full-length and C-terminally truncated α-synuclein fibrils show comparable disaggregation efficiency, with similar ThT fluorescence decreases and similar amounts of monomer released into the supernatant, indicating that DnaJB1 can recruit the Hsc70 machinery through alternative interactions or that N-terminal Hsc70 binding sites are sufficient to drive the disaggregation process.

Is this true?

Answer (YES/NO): NO